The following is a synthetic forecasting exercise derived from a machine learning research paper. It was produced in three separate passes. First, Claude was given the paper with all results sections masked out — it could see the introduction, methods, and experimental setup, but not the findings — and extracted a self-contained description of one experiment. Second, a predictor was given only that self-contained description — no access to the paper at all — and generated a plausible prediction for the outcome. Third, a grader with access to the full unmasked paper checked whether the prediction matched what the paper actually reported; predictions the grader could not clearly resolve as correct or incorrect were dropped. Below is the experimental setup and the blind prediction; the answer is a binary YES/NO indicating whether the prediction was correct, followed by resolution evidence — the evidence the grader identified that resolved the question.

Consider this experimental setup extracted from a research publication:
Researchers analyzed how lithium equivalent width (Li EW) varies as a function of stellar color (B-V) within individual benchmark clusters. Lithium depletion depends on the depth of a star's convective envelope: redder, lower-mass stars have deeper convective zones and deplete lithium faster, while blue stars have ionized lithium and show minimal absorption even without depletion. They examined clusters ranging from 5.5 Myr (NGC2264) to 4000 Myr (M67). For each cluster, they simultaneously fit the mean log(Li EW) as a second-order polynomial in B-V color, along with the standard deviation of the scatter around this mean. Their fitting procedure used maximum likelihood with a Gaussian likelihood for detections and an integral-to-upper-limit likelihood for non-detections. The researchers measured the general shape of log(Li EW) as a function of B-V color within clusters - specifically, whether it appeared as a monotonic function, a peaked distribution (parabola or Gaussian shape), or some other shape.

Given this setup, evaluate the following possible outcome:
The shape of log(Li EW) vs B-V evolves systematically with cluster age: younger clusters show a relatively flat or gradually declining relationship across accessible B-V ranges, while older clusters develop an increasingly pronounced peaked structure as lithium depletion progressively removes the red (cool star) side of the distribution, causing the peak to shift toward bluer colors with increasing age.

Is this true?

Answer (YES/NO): NO